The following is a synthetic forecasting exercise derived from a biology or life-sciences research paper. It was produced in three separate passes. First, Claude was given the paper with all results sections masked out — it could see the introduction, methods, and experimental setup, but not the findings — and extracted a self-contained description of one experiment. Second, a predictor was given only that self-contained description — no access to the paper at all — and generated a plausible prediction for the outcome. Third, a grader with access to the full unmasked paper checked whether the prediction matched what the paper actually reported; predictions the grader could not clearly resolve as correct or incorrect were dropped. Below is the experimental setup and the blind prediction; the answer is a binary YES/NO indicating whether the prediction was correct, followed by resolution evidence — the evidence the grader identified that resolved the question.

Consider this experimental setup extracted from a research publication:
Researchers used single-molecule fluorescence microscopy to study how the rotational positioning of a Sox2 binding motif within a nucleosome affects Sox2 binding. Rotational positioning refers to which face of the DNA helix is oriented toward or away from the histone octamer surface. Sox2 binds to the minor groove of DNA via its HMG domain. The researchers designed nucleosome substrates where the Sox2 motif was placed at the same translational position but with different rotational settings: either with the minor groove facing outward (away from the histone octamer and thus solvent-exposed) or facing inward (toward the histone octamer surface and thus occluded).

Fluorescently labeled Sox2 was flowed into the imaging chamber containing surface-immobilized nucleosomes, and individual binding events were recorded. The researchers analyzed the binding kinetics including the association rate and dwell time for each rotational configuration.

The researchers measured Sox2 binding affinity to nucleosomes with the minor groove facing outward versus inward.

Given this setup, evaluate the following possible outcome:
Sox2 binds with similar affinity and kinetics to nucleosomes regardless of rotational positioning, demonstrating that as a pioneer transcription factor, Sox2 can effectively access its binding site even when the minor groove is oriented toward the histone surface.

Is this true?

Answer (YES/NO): NO